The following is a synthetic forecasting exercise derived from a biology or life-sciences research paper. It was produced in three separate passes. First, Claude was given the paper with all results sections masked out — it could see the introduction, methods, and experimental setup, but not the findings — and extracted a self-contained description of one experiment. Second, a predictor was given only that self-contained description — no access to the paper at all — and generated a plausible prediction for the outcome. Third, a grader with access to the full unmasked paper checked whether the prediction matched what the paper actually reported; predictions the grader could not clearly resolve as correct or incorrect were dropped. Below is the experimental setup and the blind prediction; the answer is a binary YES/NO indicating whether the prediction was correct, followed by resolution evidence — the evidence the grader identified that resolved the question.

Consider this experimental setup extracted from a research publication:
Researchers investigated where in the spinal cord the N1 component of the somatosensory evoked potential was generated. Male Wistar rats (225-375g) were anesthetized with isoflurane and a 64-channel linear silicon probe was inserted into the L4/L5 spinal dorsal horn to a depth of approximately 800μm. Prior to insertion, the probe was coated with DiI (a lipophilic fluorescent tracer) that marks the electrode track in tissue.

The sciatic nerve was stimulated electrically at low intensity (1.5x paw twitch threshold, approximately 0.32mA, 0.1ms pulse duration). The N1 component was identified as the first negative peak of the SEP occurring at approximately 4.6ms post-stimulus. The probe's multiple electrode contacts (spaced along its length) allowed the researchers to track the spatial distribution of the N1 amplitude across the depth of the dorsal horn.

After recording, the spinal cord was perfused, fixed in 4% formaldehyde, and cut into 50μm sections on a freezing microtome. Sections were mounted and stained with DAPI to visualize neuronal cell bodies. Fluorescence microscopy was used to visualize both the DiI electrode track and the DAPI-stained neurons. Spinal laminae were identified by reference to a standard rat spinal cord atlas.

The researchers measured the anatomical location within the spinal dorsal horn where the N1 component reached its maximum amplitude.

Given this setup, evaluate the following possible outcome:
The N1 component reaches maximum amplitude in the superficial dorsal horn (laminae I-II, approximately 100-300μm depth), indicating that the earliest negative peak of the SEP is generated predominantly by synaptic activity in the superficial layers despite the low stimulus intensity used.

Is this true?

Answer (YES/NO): NO